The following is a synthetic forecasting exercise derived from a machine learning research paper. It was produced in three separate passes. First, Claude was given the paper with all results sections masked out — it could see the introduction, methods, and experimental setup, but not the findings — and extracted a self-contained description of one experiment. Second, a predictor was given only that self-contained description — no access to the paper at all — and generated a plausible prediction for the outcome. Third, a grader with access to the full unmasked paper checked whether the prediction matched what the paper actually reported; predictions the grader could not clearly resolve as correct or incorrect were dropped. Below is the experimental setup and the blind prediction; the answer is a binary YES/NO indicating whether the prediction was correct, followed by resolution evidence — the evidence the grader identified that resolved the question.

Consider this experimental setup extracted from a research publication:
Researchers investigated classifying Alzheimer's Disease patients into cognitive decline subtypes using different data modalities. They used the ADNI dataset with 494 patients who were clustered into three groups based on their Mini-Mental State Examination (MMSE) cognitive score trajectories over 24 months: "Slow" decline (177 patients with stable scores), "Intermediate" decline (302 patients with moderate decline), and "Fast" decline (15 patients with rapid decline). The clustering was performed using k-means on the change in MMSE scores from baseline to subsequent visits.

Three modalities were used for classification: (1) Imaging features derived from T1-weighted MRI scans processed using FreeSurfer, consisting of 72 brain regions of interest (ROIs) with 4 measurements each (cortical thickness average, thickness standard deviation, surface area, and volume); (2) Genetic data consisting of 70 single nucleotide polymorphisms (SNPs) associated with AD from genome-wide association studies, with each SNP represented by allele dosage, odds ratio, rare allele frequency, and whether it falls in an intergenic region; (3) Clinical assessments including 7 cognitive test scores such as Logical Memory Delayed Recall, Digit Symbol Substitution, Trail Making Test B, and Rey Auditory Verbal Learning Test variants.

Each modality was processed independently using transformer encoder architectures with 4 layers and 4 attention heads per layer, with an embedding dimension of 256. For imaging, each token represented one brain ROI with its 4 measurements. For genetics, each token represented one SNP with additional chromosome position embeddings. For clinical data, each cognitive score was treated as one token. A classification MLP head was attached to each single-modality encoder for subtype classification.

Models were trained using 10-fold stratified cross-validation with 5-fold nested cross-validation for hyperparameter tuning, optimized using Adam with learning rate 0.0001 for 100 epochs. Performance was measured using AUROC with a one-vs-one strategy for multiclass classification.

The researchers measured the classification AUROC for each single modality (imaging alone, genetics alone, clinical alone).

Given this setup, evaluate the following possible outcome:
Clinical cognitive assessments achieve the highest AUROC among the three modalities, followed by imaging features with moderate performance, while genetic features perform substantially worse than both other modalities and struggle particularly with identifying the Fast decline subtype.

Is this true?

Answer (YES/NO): NO